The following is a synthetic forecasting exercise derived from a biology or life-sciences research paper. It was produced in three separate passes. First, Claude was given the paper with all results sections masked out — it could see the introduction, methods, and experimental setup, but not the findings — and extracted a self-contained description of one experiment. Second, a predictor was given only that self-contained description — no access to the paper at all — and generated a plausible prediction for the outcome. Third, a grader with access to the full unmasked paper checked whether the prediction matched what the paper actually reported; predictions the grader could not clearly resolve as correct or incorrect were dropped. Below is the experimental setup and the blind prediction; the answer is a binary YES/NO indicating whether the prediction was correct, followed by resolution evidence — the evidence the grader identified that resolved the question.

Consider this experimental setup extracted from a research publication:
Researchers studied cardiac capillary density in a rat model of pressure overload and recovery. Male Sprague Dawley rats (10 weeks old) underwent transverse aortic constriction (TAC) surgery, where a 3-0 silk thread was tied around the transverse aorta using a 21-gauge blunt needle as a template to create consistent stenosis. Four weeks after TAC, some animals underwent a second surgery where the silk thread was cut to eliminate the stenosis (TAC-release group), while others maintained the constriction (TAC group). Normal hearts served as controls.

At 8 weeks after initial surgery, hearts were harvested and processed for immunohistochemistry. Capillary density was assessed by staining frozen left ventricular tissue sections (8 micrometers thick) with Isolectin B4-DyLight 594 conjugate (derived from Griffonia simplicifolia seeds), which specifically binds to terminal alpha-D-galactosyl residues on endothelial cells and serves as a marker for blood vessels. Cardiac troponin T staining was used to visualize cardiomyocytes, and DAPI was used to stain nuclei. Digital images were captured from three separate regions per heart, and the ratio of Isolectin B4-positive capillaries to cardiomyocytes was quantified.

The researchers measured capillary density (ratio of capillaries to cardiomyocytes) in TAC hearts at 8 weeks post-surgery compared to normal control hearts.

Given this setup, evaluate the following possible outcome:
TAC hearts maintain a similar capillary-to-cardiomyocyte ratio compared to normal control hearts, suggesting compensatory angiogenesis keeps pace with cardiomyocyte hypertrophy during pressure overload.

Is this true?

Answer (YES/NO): NO